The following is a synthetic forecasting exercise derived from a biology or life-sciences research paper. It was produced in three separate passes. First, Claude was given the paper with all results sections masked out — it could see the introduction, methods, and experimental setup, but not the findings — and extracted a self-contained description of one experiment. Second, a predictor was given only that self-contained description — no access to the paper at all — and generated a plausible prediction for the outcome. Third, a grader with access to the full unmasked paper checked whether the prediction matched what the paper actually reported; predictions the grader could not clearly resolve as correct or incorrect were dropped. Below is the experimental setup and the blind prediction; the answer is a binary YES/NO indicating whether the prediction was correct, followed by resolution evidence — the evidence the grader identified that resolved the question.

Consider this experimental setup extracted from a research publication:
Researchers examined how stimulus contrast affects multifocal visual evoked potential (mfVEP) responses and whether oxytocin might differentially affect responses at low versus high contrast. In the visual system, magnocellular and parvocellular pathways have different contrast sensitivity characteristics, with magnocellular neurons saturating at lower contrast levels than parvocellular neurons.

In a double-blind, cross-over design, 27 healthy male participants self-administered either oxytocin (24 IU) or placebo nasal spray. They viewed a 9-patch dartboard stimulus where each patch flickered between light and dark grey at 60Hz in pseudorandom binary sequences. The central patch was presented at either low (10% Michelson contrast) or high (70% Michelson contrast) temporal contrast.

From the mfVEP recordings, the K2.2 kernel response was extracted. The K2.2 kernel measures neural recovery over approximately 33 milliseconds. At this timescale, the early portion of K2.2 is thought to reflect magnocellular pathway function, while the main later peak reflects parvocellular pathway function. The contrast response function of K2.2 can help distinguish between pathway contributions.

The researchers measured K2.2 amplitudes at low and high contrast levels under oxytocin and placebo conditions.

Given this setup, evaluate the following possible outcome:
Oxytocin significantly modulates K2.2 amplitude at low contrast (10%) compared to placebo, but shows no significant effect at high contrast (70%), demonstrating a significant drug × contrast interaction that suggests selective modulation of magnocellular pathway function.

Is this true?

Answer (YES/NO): NO